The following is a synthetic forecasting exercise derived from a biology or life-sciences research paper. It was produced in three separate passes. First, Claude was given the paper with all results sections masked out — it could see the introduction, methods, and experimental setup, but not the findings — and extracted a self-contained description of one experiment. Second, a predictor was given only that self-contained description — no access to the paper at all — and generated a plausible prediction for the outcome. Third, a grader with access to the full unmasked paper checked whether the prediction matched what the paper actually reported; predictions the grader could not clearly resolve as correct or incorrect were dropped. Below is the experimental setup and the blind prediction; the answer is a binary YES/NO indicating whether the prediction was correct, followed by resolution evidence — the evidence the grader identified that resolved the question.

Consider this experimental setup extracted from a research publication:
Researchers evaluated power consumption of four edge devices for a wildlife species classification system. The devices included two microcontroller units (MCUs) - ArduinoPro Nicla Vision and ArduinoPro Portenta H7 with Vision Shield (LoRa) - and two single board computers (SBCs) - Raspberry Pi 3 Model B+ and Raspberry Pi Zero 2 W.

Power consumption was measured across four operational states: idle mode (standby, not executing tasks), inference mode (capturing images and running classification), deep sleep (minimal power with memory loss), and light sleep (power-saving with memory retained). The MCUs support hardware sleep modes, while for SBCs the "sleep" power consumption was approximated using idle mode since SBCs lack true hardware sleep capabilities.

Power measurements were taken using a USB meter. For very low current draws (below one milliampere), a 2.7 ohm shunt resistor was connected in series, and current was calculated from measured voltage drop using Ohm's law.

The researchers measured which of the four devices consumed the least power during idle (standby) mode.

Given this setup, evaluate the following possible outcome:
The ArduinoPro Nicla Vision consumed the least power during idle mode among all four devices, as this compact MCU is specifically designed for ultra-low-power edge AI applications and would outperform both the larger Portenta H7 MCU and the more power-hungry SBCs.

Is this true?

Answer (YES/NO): NO